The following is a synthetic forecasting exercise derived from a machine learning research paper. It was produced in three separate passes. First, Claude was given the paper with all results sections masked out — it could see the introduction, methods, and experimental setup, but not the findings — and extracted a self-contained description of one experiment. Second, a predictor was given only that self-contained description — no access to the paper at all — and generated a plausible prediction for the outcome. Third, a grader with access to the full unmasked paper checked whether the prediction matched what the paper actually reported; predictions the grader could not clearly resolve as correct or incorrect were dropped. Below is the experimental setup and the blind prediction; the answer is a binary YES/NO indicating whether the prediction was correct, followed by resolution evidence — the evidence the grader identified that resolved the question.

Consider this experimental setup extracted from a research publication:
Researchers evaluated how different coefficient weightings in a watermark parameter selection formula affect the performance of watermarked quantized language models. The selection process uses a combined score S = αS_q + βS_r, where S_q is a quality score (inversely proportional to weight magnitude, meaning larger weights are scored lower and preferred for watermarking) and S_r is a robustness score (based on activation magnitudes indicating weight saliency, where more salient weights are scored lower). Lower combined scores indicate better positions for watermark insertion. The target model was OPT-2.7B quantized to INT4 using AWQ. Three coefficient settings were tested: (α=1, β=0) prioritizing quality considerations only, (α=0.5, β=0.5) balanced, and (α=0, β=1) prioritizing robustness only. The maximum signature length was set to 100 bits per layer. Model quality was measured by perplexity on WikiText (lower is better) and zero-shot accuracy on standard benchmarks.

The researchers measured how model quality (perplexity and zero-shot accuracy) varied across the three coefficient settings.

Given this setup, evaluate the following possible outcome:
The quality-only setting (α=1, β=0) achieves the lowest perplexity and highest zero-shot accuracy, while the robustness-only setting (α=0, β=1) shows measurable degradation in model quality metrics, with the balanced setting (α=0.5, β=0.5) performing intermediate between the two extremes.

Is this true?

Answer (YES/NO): NO